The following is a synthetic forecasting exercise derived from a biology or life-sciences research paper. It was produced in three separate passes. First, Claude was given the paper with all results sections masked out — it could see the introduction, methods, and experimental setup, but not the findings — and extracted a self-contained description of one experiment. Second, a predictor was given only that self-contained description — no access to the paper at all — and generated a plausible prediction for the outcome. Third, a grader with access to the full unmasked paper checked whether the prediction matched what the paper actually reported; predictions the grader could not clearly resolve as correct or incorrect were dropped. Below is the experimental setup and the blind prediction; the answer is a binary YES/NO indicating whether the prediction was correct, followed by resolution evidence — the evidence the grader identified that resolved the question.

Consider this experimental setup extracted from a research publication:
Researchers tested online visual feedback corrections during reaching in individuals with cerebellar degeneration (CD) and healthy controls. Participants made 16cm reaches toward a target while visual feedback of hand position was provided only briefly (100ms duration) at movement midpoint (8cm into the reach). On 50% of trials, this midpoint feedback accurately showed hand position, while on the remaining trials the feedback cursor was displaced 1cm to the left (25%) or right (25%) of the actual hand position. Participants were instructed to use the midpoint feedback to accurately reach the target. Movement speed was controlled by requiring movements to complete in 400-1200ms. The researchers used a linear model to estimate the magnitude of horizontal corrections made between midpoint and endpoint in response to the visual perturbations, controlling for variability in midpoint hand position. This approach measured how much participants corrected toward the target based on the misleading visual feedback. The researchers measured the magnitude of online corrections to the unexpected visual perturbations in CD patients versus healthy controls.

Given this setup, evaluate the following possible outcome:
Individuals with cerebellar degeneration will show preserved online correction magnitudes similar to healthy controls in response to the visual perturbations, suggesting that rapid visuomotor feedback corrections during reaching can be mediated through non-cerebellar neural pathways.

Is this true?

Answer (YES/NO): YES